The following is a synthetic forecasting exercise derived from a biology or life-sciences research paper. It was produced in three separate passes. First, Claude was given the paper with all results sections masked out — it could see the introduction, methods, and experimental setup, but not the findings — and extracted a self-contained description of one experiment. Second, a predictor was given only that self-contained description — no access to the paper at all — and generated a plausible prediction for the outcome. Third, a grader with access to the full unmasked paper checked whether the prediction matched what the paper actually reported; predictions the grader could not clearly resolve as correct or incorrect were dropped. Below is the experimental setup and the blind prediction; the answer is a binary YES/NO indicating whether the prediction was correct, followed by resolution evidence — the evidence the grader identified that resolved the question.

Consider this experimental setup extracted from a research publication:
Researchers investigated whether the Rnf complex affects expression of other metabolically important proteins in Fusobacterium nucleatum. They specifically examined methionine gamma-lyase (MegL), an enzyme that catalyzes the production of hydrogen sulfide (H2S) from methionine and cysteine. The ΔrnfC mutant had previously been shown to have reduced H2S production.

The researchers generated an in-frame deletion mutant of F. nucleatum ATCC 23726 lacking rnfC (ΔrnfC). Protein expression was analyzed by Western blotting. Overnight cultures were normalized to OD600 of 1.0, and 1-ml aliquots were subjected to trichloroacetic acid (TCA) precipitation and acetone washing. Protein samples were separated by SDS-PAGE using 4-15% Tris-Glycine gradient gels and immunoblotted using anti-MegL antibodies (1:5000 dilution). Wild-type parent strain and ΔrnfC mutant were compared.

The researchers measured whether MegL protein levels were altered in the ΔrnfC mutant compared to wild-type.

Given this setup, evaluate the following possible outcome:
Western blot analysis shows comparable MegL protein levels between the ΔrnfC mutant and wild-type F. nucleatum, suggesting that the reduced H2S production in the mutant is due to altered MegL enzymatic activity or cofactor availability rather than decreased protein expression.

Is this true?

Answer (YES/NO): NO